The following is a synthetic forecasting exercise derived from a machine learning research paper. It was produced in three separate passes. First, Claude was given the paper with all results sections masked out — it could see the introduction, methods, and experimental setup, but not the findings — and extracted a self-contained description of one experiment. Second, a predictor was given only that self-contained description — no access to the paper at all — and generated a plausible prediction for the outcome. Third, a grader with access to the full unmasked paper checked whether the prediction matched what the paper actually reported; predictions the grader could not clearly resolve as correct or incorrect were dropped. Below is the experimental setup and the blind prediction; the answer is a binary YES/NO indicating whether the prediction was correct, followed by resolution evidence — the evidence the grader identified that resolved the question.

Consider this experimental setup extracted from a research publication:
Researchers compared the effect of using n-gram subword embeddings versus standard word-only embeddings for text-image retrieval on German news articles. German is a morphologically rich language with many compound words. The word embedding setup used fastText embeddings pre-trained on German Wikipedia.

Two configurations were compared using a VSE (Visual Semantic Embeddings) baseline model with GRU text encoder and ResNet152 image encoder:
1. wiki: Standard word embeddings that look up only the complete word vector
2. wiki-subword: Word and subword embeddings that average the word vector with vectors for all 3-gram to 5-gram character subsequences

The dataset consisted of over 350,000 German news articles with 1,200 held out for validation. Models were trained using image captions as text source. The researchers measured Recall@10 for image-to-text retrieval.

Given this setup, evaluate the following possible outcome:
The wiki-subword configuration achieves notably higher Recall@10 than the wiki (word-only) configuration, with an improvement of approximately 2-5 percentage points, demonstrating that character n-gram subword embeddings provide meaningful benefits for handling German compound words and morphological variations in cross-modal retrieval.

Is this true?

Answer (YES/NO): YES